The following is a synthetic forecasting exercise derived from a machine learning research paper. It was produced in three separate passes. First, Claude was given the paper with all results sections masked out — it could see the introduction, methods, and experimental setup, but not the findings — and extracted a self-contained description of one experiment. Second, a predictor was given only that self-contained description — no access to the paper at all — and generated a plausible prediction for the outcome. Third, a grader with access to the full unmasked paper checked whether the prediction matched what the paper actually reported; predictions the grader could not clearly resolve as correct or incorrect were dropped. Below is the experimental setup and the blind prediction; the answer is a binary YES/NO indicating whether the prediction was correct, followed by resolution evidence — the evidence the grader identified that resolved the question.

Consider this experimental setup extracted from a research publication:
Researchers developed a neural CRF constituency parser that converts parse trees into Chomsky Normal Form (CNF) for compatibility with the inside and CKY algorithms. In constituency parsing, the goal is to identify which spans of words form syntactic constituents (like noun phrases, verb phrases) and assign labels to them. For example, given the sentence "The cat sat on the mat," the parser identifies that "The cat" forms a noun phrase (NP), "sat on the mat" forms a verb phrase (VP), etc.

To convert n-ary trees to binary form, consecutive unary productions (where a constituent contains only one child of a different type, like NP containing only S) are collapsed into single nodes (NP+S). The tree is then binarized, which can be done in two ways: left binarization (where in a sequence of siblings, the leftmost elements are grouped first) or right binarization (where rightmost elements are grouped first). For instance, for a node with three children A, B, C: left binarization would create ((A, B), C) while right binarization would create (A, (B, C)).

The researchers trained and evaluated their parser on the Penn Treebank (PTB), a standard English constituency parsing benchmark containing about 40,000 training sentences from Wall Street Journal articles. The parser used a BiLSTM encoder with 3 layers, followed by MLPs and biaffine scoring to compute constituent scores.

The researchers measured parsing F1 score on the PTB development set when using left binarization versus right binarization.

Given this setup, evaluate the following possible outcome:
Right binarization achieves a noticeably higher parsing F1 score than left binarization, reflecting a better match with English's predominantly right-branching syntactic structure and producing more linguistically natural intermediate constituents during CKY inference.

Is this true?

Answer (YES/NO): NO